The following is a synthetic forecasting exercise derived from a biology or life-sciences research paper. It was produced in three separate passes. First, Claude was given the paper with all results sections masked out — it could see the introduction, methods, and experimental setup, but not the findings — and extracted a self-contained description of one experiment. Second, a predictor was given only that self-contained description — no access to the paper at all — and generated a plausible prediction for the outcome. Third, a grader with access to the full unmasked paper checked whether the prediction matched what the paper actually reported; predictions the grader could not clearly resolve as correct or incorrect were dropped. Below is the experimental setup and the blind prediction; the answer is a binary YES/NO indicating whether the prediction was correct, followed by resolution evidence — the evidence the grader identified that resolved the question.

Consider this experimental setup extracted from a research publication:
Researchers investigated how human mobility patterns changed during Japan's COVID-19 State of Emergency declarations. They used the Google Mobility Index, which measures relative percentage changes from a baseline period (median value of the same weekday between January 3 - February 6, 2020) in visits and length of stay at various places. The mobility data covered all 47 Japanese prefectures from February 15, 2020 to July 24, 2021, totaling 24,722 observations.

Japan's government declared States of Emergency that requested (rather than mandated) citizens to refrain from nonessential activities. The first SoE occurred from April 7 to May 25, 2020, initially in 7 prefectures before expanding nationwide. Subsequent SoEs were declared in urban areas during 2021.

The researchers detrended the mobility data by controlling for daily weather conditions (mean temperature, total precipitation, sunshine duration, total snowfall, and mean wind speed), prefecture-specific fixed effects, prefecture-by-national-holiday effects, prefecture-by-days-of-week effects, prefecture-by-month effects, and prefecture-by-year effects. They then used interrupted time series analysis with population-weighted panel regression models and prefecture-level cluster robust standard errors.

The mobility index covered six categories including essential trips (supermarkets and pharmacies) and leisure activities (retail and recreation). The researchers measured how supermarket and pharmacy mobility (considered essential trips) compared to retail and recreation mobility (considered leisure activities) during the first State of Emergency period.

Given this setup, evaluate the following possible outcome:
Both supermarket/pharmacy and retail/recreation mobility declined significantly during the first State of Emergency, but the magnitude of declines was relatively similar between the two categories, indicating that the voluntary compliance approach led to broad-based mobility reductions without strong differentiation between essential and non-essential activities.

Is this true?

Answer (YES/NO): NO